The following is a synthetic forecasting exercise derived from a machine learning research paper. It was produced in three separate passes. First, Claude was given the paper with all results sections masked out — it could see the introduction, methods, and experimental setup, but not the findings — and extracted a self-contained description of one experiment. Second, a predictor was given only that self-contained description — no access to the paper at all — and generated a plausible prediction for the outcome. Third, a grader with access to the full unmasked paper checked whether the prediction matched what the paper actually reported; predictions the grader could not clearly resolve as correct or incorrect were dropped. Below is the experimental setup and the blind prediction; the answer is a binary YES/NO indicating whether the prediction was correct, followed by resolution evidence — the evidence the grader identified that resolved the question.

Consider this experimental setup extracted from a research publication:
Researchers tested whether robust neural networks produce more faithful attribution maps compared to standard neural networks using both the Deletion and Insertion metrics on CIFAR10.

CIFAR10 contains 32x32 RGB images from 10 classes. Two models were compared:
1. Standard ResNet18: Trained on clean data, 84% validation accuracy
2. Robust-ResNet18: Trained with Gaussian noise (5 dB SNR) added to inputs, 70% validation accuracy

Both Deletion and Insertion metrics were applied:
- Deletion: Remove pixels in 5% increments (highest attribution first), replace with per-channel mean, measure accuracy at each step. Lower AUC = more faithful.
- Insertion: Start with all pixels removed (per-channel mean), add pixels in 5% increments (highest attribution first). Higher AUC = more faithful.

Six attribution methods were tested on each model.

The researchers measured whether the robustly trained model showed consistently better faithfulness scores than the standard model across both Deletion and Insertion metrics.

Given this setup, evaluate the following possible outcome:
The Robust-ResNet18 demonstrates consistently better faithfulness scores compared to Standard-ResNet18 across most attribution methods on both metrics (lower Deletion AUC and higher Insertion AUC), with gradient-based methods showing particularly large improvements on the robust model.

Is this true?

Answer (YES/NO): NO